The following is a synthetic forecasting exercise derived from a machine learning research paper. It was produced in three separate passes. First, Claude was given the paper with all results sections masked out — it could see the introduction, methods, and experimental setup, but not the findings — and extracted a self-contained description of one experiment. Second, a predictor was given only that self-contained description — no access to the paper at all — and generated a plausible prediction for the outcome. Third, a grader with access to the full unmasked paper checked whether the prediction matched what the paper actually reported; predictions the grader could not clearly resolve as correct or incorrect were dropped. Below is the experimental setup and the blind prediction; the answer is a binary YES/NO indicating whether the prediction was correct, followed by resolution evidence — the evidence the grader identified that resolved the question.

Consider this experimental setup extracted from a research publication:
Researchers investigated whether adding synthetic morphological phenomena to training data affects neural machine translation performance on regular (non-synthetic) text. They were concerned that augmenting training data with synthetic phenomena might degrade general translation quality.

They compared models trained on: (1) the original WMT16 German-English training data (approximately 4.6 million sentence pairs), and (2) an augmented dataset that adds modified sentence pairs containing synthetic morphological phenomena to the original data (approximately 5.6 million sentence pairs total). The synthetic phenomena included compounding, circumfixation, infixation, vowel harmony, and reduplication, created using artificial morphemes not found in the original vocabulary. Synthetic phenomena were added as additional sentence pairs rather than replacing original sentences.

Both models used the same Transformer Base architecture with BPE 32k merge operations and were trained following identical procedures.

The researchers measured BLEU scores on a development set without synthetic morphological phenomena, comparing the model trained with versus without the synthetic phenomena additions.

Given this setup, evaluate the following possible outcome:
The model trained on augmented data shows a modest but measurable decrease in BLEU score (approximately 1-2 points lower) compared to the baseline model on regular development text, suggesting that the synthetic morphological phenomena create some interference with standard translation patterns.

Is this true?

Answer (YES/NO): NO